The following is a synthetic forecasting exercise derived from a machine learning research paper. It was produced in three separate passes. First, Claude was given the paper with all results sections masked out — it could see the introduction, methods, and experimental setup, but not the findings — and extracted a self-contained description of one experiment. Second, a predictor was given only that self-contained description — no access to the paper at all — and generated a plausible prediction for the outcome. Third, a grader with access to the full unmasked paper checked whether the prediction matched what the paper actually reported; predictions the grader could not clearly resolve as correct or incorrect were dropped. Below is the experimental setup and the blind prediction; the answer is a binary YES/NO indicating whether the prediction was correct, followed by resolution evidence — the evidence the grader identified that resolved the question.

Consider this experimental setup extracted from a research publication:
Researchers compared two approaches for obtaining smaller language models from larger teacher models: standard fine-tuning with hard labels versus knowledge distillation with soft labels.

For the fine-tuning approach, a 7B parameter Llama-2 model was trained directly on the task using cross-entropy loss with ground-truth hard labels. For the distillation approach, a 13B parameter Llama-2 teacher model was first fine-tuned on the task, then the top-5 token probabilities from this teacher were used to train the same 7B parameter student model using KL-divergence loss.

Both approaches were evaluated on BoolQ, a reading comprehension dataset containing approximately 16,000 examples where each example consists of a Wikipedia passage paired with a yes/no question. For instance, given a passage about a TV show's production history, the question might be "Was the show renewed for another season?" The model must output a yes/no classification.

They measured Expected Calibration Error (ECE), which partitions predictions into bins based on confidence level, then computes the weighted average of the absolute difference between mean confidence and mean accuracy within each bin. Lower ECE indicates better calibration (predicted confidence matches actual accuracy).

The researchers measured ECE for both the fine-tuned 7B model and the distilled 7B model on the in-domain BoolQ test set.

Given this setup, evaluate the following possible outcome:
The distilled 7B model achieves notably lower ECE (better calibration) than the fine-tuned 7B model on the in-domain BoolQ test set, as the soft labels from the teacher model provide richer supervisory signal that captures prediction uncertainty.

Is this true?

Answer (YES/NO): YES